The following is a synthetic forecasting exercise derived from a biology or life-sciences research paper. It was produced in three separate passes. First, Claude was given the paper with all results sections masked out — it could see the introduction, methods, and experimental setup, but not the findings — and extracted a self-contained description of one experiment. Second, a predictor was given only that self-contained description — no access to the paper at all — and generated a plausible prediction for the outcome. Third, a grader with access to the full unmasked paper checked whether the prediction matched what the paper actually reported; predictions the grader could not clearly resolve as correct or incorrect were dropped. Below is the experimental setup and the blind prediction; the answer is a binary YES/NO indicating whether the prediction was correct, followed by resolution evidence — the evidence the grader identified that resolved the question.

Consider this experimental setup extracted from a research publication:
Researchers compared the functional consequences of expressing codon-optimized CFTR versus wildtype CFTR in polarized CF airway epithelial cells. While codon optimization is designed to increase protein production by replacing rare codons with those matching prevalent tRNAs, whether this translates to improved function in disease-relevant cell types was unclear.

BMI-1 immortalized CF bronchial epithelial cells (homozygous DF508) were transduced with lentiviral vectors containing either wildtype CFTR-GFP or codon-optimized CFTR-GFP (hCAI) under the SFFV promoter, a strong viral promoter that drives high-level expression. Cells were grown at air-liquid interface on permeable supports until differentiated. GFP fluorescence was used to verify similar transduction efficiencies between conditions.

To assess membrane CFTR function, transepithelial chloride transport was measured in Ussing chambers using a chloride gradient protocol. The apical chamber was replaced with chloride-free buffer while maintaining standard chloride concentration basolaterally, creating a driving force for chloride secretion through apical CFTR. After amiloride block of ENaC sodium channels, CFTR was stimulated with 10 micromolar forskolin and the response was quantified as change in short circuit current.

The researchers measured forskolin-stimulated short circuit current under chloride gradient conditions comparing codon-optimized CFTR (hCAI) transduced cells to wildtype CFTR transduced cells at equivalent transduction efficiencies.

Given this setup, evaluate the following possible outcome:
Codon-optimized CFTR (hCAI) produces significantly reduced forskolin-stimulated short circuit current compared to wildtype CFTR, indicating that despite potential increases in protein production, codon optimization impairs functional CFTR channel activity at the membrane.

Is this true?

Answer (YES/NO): NO